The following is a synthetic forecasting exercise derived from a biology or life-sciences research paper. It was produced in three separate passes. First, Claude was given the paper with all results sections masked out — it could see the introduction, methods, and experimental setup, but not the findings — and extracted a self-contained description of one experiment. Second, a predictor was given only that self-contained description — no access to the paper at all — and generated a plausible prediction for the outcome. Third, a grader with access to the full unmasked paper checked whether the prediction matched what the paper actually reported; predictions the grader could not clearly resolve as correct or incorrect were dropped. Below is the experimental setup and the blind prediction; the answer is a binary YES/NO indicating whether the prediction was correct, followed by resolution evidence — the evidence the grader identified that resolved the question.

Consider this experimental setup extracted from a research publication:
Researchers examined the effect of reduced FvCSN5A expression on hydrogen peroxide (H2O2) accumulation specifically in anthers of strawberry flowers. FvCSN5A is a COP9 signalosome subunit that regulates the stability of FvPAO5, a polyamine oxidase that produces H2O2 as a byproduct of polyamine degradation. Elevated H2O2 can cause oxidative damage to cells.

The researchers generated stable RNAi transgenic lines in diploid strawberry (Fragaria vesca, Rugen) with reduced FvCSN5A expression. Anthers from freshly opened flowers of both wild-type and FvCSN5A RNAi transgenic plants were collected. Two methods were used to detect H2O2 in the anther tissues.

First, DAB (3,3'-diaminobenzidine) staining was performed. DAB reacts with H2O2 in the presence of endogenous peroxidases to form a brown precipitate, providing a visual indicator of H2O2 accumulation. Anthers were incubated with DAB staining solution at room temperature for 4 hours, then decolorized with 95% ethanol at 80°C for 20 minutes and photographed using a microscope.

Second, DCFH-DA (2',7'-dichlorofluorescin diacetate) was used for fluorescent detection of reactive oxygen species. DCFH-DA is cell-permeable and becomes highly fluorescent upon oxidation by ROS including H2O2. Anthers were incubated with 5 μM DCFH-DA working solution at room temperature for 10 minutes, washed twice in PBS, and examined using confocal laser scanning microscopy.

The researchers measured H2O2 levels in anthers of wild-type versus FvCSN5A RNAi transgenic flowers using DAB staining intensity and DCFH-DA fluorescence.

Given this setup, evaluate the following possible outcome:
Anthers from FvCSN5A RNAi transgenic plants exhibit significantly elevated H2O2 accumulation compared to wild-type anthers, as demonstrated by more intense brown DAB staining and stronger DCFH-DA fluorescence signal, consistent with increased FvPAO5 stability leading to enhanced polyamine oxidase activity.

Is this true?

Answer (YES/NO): YES